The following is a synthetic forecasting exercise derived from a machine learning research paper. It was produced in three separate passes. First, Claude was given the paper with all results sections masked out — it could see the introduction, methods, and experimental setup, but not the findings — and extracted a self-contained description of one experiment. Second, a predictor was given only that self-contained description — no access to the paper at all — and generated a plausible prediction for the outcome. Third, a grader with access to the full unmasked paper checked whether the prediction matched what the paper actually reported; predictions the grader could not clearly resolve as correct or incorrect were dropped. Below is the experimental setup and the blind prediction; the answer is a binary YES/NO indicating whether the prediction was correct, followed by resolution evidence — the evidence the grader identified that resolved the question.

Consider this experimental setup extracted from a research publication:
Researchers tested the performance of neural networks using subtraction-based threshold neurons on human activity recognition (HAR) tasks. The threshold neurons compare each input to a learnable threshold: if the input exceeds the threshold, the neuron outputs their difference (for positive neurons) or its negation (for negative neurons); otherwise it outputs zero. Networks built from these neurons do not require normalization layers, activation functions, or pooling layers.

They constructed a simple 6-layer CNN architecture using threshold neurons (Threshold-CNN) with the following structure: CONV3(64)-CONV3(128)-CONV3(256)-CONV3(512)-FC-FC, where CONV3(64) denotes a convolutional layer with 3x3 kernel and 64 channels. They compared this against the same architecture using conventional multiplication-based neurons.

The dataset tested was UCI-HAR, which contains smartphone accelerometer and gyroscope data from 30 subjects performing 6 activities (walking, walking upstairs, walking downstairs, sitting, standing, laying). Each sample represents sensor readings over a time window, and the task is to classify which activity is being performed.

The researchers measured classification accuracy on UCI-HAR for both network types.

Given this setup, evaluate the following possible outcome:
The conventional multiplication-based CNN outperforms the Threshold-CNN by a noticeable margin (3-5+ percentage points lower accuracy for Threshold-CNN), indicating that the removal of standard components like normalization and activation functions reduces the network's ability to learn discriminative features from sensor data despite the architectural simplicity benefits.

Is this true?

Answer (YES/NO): NO